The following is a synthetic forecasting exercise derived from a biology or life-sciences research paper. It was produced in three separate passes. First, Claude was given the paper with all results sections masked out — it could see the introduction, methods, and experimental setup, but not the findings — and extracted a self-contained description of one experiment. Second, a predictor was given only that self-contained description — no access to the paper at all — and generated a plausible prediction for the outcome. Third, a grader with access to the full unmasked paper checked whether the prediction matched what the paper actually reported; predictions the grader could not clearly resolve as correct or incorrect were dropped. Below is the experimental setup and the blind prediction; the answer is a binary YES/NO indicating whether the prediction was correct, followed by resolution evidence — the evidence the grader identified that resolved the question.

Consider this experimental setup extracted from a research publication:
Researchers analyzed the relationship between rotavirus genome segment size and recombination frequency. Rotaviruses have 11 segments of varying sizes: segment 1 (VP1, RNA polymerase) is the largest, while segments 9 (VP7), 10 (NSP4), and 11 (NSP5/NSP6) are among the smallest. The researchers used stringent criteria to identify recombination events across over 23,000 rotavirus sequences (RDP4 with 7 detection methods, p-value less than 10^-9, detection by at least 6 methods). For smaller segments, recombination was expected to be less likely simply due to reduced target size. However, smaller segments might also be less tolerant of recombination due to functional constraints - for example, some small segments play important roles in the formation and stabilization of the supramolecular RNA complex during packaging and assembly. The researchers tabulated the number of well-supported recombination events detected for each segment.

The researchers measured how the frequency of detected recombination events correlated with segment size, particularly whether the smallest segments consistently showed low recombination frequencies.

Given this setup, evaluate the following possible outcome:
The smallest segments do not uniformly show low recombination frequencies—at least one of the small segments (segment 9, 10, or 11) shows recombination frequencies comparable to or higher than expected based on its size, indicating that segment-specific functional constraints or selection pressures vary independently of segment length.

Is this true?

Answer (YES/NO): YES